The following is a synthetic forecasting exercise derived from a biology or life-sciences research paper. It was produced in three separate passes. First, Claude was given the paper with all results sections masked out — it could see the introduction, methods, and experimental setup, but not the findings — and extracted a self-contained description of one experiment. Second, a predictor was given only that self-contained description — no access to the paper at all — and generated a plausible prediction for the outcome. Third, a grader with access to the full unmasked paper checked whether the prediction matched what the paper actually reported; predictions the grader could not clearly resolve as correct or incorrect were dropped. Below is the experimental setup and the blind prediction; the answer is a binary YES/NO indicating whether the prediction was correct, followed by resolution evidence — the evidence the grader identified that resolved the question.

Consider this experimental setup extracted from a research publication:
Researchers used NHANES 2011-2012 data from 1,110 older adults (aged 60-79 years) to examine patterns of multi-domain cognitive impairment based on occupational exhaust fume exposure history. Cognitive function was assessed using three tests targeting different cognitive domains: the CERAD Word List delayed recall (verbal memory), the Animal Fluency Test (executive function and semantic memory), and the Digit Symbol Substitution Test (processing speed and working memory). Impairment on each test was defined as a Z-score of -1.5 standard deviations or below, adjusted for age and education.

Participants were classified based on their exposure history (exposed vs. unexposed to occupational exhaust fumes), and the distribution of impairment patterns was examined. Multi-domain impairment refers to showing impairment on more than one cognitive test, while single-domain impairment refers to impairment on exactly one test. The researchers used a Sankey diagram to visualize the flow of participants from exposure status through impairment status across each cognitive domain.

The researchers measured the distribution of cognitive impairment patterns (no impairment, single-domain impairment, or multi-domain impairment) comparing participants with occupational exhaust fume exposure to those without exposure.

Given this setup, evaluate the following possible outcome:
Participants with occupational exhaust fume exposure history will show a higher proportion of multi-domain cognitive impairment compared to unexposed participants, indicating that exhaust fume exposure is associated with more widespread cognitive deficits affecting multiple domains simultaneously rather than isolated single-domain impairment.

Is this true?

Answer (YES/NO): NO